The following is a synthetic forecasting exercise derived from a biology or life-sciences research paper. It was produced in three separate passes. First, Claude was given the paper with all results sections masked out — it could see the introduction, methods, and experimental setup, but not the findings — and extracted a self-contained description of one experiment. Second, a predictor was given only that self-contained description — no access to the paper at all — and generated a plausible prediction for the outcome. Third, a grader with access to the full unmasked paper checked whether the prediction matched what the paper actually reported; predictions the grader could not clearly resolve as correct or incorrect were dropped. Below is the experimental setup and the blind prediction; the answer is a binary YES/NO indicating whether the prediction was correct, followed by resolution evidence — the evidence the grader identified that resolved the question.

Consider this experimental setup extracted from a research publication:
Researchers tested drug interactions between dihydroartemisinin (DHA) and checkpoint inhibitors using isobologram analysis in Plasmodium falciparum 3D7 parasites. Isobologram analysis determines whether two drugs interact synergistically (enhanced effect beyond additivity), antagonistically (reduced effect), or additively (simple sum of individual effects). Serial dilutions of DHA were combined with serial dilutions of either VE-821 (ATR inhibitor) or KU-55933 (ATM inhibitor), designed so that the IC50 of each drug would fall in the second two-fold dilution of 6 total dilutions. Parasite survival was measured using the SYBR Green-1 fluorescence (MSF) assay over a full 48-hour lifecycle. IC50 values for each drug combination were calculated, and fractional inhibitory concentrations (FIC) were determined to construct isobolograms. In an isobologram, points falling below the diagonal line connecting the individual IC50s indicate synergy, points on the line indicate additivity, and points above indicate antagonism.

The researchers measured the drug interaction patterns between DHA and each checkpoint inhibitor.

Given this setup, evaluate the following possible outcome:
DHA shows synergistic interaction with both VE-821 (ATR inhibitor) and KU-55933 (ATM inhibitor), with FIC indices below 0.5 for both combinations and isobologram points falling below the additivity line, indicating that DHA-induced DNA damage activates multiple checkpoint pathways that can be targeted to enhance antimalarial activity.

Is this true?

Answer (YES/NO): NO